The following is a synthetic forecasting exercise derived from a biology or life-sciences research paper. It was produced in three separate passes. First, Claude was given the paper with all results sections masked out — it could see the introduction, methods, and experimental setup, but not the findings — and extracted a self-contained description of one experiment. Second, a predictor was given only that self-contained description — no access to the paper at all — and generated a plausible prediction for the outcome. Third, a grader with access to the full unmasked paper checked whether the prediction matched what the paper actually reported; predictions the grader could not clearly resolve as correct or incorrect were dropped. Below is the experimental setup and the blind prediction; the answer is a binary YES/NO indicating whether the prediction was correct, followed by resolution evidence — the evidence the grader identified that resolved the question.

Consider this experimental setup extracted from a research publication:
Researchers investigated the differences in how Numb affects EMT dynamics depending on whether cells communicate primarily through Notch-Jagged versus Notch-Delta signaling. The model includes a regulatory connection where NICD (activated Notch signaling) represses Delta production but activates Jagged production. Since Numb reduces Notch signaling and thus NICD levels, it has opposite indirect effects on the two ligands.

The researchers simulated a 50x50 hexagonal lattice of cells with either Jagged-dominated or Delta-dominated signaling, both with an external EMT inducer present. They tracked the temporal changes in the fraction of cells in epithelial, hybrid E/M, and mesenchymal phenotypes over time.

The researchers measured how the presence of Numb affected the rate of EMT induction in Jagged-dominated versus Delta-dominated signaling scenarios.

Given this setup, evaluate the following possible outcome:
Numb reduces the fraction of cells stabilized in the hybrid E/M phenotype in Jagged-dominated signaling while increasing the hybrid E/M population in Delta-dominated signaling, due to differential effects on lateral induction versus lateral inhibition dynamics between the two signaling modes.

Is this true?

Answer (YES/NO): NO